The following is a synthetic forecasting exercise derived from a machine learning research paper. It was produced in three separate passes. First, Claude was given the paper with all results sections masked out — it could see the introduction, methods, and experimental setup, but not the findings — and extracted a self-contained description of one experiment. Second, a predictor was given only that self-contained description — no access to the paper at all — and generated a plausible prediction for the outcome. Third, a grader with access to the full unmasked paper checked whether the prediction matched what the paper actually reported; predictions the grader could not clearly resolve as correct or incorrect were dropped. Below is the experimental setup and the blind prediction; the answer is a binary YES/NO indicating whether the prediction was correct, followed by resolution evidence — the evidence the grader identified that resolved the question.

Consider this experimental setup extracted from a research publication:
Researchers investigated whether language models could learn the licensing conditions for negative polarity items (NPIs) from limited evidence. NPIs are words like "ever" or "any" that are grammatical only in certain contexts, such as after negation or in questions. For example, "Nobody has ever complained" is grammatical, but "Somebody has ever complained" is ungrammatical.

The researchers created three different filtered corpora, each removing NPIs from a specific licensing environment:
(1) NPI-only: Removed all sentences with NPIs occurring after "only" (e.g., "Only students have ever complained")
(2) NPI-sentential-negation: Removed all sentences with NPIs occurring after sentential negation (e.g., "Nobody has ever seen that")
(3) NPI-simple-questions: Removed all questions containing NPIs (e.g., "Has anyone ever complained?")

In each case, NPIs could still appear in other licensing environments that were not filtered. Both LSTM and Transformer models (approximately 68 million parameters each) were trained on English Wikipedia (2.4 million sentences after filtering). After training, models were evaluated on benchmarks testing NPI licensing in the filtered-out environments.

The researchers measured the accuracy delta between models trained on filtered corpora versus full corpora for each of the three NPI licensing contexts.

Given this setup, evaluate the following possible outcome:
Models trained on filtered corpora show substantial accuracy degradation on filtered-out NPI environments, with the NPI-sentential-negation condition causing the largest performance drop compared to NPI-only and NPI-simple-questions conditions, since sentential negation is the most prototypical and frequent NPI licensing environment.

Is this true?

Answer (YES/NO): NO